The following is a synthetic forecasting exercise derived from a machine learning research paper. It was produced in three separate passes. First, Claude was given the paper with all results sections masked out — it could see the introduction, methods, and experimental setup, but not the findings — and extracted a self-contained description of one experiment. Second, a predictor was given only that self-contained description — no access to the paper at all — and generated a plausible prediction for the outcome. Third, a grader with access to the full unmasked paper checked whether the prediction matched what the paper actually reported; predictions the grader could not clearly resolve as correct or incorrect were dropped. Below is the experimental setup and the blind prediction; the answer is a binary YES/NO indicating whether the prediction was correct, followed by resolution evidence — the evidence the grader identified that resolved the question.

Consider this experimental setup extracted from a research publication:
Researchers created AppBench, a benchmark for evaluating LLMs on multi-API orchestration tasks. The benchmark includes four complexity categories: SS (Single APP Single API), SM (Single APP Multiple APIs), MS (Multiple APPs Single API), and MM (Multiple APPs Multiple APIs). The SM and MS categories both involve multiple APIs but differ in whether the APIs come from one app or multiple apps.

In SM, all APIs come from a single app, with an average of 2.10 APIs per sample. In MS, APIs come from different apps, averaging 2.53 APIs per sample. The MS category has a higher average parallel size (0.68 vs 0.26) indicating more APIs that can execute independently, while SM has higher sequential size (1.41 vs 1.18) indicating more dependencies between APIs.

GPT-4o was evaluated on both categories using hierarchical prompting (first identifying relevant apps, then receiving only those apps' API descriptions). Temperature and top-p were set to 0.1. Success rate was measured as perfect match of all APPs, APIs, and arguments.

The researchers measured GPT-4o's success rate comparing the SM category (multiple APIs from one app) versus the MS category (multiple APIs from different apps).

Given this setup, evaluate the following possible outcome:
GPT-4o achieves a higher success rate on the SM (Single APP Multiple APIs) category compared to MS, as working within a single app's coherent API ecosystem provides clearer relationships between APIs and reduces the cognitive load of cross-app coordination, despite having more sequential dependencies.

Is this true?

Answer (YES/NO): YES